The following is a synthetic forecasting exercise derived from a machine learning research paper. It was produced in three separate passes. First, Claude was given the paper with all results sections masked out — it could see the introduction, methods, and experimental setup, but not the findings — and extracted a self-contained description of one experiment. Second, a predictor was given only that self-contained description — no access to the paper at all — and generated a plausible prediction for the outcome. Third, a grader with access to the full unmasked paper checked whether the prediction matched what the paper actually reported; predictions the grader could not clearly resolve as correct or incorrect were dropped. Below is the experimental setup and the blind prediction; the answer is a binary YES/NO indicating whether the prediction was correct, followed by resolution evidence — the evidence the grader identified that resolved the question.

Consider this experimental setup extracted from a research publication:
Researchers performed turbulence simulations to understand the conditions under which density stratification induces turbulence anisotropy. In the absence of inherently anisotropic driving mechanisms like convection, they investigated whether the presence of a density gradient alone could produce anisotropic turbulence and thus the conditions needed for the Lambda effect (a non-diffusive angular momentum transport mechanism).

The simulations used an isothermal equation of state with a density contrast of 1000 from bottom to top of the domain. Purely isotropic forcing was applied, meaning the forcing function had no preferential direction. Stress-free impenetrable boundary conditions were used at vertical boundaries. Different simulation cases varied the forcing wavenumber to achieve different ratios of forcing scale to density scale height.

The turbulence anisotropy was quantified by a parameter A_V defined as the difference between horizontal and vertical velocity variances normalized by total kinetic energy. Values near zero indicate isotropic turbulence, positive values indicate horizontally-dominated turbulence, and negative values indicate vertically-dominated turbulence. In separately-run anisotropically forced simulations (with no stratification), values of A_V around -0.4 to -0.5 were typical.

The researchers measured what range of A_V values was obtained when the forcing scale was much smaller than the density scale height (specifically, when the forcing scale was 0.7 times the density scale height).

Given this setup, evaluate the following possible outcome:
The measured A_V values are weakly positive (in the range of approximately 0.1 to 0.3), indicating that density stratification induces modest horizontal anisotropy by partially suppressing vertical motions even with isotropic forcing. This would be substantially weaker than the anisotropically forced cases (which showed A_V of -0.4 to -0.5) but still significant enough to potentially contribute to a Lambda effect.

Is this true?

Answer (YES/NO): NO